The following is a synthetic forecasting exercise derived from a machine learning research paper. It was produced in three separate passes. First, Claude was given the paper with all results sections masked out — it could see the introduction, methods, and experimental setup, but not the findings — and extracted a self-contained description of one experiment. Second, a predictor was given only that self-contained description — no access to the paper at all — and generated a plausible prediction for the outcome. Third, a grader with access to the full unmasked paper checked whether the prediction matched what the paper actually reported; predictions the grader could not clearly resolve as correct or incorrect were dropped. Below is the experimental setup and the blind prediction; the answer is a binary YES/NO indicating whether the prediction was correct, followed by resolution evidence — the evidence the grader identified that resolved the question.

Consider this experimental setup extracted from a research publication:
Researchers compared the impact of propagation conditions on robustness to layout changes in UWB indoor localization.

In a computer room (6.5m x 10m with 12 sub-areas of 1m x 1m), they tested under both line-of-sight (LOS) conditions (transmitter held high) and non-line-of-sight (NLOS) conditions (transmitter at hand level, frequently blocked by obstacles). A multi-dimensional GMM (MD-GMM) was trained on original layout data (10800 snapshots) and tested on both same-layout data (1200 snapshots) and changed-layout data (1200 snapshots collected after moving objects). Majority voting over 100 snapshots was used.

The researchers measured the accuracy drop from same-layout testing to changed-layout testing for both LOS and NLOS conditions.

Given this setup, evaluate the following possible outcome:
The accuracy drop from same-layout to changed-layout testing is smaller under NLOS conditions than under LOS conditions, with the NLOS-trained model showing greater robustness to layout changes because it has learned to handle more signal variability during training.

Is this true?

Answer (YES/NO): YES